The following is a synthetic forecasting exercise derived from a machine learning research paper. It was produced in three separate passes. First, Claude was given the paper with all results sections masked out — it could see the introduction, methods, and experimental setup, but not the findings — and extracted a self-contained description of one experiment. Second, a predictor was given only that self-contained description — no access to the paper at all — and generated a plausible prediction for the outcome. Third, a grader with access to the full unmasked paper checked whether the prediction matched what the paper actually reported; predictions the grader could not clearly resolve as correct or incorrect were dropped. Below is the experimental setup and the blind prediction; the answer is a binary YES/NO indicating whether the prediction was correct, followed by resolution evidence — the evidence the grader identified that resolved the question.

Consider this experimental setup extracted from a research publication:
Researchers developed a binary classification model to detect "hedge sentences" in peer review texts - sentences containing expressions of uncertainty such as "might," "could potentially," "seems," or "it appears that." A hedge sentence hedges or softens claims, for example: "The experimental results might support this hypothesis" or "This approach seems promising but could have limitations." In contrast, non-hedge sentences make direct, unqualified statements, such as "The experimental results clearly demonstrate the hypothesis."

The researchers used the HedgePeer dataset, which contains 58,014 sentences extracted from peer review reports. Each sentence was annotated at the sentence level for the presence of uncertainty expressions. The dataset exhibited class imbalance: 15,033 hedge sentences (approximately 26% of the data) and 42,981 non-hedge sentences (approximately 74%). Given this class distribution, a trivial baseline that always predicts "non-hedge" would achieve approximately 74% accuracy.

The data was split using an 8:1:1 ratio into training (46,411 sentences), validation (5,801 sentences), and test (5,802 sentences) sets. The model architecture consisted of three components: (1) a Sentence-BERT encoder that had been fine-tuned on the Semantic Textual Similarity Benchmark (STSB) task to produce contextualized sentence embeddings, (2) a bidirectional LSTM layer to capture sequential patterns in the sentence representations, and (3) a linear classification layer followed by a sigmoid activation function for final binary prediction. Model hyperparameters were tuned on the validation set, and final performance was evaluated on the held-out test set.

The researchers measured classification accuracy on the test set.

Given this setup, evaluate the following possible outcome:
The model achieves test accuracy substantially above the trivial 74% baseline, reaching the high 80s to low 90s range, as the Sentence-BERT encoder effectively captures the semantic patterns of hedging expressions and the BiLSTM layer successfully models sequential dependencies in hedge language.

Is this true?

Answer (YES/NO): YES